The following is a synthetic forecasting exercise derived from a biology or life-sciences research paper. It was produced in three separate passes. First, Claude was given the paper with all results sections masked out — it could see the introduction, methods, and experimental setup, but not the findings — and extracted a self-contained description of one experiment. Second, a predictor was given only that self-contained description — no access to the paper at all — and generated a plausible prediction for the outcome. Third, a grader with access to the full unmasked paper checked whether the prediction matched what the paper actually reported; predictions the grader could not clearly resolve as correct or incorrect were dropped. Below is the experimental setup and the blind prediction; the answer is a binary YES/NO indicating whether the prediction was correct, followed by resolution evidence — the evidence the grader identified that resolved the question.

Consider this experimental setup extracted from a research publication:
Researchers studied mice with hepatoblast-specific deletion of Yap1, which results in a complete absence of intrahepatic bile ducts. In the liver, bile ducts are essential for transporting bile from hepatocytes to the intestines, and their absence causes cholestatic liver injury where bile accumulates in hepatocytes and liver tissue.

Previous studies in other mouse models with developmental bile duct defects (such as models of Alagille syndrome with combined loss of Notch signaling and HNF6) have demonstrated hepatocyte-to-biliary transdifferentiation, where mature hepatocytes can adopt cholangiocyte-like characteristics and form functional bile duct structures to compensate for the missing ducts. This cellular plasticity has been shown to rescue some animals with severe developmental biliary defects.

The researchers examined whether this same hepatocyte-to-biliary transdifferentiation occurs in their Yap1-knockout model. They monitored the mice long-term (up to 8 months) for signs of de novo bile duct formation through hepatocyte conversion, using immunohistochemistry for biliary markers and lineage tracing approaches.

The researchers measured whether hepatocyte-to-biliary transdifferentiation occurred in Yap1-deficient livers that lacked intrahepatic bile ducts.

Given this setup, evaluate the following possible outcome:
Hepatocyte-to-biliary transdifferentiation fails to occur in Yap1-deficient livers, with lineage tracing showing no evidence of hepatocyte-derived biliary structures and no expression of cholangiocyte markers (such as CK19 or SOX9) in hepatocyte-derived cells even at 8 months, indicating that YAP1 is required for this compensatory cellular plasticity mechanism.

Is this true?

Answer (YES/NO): YES